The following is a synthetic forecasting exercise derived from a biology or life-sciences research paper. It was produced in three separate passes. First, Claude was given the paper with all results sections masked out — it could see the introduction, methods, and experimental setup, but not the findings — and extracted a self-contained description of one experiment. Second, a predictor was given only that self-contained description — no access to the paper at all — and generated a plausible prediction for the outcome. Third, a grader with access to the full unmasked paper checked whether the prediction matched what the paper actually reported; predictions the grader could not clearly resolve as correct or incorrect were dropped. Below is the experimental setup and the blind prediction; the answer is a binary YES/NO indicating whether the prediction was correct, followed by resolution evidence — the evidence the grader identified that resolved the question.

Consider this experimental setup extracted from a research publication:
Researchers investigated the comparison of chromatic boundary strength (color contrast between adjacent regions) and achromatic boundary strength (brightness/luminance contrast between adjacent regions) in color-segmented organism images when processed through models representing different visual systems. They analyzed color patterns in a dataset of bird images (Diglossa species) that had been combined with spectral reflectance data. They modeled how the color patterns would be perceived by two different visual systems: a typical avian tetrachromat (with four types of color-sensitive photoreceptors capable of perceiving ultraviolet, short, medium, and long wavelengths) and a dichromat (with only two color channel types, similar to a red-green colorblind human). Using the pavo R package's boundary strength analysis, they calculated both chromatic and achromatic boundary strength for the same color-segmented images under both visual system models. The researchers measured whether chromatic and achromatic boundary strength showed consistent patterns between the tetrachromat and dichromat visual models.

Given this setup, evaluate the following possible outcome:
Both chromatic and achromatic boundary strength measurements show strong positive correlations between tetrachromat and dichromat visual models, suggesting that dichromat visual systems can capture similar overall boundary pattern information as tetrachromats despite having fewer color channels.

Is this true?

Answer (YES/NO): NO